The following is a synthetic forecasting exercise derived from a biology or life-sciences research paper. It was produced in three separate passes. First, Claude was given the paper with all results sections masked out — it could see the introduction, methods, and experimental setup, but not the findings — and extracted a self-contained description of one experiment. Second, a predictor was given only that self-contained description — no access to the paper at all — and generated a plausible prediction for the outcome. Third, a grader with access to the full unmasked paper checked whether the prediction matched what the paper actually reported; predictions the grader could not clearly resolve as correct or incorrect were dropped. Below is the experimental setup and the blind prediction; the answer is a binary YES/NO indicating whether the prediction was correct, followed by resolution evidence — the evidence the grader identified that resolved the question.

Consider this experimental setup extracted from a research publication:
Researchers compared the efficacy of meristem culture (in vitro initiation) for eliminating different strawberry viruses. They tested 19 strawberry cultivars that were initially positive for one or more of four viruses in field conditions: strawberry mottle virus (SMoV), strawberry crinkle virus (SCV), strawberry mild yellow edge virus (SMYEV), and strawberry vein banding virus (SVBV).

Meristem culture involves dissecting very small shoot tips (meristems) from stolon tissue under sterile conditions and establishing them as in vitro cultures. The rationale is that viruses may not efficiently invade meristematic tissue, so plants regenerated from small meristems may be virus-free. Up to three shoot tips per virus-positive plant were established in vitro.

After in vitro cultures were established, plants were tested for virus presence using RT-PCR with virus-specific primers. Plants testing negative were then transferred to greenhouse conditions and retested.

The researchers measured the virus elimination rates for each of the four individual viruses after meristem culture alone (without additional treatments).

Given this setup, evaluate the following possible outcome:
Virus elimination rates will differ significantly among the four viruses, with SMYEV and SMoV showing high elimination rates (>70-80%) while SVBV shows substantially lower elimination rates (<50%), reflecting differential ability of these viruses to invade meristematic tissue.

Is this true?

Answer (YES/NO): NO